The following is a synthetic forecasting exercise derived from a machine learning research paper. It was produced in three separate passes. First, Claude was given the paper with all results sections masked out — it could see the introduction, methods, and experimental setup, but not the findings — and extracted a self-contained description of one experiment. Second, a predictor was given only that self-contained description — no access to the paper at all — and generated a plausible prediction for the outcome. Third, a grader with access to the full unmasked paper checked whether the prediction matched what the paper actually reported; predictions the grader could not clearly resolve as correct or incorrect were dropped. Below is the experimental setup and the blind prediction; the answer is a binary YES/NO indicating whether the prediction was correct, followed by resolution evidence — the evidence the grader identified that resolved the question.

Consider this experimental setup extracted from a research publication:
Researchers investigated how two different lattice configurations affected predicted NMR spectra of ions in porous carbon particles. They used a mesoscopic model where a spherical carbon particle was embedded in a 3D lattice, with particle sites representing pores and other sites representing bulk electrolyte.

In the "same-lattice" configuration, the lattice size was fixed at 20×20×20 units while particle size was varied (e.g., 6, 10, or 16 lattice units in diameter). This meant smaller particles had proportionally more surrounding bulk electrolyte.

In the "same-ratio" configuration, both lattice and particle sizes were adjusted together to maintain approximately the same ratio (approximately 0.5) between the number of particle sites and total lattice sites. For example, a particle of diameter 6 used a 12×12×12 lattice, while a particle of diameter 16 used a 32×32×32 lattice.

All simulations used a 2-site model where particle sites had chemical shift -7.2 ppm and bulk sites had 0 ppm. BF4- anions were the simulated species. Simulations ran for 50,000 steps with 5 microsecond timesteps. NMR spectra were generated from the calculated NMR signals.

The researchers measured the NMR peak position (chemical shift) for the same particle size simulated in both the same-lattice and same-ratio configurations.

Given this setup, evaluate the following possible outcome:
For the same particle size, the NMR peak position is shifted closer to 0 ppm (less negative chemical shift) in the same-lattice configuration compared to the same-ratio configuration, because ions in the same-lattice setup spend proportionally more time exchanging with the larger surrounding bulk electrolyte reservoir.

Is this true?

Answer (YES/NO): NO